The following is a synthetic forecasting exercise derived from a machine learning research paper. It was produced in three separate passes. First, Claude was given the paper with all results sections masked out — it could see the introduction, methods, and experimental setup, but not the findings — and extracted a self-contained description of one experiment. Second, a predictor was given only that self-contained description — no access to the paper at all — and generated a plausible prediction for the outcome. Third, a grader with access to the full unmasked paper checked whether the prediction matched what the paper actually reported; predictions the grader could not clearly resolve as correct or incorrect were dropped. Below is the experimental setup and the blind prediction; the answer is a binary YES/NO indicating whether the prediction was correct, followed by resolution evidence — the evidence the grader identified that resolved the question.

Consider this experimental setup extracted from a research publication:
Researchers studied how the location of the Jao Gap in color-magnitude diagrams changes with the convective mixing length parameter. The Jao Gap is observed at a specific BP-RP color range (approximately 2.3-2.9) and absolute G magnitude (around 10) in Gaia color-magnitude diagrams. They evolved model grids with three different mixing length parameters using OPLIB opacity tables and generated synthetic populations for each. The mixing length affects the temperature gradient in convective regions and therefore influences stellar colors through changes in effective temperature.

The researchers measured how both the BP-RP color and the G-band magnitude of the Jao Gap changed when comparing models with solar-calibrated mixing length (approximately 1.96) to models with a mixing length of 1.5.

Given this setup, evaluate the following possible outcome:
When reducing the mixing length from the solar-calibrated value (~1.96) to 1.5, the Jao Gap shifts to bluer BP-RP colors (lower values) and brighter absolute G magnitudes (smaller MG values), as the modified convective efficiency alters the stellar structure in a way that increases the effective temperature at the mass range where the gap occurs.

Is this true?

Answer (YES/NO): NO